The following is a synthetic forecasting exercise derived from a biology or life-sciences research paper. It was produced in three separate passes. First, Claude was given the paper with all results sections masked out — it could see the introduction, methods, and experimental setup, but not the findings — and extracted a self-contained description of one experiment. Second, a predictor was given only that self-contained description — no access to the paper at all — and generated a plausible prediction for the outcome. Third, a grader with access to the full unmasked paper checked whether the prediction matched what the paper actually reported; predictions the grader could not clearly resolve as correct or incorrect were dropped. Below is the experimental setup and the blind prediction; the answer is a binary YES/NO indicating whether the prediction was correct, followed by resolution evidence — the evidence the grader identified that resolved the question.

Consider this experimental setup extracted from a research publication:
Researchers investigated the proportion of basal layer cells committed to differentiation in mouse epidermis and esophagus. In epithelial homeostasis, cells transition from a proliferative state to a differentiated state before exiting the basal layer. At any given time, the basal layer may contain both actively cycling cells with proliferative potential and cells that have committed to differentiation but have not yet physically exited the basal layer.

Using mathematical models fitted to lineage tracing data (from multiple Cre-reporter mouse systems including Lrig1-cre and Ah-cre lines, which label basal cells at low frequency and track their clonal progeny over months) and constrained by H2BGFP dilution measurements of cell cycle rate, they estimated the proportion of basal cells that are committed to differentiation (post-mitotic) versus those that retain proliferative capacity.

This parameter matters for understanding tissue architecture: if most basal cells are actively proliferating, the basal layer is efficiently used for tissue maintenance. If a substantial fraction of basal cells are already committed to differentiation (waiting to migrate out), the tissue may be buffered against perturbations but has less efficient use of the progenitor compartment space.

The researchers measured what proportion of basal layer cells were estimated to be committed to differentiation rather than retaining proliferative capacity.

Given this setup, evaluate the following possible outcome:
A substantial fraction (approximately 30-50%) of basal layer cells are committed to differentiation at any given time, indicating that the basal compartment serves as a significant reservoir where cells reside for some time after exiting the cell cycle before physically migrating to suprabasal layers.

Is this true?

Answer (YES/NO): YES